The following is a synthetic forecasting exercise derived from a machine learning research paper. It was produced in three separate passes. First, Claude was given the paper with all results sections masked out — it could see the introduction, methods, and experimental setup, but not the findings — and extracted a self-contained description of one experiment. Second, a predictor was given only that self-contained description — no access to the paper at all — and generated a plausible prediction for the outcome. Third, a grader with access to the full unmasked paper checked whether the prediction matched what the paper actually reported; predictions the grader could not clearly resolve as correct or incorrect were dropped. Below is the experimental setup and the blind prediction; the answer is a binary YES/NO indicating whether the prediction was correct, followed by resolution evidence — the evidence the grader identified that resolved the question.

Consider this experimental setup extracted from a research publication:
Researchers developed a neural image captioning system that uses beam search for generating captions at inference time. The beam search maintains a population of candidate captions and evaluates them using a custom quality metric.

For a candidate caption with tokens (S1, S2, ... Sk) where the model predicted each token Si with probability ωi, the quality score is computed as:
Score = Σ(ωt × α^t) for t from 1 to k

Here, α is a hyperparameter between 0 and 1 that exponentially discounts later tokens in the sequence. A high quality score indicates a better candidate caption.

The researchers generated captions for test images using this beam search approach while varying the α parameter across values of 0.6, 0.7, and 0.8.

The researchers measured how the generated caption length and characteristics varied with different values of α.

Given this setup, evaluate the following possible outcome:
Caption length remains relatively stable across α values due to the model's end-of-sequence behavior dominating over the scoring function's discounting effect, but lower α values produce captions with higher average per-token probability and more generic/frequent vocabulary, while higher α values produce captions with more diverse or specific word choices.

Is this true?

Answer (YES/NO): NO